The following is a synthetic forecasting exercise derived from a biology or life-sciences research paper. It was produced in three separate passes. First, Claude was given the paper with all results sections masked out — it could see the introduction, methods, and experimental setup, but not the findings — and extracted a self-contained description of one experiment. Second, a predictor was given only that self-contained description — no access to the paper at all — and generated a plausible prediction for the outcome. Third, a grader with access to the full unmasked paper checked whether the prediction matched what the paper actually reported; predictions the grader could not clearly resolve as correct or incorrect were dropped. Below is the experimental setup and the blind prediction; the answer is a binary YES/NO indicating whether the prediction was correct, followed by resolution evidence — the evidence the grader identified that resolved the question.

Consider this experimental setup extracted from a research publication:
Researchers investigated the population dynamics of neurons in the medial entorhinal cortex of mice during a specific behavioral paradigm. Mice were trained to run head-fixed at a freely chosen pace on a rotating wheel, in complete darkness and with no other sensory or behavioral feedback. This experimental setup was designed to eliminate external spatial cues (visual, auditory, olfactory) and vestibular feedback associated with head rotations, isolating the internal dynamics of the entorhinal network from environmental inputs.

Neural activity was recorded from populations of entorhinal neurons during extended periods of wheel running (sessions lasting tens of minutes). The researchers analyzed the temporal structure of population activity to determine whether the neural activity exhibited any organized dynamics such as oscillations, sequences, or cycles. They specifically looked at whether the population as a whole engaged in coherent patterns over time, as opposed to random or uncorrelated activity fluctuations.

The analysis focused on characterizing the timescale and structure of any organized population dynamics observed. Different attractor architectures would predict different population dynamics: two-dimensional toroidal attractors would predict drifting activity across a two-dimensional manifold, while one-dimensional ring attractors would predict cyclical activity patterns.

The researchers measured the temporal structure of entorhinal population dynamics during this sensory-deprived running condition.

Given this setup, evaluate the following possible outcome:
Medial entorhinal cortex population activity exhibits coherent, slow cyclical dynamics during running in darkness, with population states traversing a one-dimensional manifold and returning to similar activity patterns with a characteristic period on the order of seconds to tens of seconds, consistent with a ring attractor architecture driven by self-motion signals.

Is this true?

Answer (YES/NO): NO